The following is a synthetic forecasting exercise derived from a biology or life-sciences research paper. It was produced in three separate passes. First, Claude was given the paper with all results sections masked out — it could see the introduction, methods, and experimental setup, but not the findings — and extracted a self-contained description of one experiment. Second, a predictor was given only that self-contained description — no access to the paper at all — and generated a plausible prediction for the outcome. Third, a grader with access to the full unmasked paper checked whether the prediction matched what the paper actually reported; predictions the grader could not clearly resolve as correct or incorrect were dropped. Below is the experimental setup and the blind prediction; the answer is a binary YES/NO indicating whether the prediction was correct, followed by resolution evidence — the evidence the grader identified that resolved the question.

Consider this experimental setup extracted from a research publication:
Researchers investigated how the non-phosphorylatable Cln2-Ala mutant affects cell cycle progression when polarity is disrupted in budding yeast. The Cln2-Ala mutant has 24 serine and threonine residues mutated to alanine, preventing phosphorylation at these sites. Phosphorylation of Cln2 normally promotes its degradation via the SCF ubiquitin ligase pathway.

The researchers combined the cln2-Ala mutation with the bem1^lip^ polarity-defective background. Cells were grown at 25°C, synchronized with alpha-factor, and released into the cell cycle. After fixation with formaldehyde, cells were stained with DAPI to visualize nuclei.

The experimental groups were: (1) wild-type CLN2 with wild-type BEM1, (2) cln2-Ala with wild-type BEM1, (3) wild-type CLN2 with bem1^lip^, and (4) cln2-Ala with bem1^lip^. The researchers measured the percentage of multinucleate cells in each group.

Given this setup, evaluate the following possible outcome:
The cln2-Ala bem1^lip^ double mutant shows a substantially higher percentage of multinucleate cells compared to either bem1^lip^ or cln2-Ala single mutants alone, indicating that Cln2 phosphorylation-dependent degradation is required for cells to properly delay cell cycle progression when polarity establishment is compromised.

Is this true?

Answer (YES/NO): NO